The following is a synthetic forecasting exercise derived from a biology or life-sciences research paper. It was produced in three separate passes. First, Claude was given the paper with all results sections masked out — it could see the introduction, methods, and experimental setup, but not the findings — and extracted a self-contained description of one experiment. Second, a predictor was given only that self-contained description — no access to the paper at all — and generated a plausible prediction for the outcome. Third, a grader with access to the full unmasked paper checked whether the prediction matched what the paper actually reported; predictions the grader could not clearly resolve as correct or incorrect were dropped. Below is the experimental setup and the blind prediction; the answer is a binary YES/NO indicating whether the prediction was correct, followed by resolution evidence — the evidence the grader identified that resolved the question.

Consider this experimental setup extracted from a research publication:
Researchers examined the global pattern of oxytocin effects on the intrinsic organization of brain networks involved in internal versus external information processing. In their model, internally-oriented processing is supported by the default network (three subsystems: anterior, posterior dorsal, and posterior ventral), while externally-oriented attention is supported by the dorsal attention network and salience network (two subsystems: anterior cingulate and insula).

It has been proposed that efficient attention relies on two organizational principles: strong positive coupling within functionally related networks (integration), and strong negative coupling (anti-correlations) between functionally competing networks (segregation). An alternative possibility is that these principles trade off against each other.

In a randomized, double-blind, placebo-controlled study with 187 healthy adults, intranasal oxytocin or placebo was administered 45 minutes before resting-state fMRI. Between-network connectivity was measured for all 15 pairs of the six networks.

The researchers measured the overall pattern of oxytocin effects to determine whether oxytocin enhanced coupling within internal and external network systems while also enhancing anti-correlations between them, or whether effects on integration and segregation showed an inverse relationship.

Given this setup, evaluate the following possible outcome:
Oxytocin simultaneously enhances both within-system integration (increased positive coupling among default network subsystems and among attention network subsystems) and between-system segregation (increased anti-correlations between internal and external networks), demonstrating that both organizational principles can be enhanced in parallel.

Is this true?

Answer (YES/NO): YES